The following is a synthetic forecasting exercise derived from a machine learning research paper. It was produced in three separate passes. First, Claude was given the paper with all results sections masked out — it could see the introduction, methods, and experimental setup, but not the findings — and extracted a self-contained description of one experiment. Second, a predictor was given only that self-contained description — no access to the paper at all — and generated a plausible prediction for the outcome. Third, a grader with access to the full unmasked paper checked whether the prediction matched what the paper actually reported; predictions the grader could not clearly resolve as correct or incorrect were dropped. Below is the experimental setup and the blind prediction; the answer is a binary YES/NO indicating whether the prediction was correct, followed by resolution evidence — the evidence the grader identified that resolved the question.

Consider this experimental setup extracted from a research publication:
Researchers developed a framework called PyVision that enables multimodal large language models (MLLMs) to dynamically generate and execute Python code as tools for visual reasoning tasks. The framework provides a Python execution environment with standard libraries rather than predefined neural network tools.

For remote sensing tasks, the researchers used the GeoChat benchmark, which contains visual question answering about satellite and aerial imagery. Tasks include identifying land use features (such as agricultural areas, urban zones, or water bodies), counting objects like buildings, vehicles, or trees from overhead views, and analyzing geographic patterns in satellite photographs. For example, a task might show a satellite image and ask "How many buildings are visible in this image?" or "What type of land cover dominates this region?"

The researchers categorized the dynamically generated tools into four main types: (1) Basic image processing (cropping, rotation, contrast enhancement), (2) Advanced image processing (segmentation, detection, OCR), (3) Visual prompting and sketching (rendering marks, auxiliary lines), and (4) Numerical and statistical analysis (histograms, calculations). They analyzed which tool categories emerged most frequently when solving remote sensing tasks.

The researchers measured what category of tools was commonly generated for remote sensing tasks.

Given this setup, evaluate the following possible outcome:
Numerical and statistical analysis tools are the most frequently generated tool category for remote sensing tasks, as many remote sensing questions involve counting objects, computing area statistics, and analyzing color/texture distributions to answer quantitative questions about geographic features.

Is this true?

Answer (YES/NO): NO